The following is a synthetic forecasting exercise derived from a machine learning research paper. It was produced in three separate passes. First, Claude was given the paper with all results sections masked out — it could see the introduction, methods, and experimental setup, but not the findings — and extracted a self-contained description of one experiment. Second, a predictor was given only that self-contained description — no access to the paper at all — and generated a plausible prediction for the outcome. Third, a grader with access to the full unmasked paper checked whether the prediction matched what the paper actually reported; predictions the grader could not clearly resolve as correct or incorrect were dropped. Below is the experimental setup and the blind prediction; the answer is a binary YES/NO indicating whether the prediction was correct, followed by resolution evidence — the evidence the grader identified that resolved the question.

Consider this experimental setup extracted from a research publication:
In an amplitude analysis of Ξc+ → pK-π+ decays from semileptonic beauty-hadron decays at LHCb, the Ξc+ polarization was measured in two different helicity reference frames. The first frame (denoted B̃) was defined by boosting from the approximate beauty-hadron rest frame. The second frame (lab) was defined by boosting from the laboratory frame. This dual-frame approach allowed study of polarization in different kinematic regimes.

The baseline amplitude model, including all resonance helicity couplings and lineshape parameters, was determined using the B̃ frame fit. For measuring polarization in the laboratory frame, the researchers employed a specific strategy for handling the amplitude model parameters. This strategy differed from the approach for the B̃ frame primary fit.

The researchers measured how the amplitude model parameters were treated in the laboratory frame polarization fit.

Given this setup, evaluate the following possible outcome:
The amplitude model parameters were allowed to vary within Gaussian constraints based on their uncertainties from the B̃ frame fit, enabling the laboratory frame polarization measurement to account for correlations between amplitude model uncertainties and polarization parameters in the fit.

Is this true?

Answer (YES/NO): NO